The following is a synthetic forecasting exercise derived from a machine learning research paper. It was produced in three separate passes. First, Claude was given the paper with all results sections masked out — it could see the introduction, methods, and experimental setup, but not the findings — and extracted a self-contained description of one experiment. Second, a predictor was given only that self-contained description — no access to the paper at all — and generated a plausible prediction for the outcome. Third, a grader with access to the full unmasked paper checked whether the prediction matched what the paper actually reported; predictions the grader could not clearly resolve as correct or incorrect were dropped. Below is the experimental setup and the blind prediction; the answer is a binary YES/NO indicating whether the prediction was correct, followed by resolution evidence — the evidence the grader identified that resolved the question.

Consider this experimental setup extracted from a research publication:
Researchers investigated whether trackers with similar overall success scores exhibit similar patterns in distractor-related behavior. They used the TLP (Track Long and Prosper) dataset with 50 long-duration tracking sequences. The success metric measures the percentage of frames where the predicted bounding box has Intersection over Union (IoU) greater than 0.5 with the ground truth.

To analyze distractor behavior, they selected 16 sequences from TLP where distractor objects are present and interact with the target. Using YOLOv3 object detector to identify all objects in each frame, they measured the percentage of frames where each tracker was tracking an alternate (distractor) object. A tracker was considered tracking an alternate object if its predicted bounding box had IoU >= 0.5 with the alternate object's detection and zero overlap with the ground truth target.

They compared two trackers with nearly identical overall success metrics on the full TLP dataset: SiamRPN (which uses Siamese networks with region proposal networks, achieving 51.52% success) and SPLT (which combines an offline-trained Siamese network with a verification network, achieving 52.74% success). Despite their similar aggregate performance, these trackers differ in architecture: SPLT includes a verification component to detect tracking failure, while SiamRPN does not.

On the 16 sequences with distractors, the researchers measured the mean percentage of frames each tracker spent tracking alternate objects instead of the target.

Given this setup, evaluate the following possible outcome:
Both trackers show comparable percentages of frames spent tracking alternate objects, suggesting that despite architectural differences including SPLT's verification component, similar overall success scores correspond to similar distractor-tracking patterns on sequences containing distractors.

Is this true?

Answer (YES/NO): NO